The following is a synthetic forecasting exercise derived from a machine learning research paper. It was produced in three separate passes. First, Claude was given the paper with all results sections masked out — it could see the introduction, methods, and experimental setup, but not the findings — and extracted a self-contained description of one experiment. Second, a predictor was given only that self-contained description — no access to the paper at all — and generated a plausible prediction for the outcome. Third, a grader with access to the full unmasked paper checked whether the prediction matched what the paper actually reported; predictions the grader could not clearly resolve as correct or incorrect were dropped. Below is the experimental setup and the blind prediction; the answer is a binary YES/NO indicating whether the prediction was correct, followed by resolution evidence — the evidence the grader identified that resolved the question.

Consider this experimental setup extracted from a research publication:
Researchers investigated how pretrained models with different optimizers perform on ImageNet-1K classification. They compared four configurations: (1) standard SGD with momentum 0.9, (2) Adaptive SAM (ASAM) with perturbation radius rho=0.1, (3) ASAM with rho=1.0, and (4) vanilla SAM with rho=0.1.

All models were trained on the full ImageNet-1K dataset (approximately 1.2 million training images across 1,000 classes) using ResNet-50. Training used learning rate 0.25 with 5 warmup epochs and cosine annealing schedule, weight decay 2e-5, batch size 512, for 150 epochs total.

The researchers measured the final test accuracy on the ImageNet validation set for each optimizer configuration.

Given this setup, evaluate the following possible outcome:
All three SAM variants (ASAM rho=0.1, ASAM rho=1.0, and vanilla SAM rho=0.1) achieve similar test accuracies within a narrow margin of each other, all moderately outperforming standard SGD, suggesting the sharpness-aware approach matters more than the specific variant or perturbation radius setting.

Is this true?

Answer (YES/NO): NO